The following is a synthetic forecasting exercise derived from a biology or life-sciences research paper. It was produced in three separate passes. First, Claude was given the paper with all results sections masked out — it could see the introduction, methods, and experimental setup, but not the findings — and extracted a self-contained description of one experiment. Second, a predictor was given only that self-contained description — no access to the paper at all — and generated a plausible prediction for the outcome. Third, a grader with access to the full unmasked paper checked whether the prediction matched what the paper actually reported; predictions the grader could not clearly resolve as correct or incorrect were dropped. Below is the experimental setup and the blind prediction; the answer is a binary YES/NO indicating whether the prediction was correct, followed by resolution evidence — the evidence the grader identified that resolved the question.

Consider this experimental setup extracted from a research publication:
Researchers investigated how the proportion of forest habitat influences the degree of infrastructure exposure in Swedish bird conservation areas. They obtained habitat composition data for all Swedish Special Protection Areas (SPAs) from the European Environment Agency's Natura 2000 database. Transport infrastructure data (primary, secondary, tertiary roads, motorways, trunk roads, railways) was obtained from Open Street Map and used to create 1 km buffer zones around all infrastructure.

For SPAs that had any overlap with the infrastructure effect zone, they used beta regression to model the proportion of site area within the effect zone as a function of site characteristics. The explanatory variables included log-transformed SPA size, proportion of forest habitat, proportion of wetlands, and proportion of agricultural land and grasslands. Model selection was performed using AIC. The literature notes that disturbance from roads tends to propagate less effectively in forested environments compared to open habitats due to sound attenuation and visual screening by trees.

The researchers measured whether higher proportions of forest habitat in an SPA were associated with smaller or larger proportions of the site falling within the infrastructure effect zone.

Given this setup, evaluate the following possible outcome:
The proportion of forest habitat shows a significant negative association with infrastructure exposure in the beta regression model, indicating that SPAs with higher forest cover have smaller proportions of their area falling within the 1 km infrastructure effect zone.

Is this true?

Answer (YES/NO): YES